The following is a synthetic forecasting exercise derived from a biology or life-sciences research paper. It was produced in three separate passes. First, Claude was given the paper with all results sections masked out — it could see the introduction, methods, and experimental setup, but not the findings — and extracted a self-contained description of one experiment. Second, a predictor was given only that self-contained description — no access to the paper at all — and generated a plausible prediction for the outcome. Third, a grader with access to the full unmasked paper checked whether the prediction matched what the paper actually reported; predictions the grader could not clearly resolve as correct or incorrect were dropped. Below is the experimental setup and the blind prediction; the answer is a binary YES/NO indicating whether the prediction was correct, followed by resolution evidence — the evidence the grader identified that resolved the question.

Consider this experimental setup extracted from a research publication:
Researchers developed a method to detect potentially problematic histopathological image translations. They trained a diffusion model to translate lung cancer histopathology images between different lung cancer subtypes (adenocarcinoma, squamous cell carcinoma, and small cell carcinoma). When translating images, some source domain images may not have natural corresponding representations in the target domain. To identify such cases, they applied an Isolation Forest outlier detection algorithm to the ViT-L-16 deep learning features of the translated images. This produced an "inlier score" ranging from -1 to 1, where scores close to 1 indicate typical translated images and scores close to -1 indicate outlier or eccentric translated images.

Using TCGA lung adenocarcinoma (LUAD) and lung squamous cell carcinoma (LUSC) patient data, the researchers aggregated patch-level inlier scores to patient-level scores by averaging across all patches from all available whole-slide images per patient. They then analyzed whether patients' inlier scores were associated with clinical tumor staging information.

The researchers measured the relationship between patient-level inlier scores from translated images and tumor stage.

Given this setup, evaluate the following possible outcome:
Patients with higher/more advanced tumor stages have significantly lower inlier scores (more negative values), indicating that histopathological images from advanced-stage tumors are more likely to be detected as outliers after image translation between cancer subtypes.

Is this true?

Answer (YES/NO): NO